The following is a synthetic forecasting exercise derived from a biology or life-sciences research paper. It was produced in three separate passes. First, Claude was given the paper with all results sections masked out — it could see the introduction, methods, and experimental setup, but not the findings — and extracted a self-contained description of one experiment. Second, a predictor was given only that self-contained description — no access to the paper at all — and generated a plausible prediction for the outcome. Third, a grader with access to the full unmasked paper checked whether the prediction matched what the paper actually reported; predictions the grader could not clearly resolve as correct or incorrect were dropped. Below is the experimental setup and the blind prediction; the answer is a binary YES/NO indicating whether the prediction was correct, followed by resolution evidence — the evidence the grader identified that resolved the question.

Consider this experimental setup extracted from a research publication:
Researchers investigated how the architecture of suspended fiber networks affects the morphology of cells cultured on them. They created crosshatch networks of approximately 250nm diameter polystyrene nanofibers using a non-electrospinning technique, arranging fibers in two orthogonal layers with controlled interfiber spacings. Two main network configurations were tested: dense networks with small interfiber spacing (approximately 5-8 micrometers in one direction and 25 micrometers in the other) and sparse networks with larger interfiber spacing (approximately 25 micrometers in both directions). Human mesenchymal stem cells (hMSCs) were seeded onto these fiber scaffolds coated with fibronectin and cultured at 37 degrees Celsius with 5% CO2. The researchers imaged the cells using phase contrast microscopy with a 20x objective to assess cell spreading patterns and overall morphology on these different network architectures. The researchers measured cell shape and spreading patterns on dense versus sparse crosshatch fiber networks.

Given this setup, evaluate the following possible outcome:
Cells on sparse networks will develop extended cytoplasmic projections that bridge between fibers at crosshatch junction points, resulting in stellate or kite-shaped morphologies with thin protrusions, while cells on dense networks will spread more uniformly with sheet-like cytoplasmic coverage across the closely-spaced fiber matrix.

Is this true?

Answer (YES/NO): NO